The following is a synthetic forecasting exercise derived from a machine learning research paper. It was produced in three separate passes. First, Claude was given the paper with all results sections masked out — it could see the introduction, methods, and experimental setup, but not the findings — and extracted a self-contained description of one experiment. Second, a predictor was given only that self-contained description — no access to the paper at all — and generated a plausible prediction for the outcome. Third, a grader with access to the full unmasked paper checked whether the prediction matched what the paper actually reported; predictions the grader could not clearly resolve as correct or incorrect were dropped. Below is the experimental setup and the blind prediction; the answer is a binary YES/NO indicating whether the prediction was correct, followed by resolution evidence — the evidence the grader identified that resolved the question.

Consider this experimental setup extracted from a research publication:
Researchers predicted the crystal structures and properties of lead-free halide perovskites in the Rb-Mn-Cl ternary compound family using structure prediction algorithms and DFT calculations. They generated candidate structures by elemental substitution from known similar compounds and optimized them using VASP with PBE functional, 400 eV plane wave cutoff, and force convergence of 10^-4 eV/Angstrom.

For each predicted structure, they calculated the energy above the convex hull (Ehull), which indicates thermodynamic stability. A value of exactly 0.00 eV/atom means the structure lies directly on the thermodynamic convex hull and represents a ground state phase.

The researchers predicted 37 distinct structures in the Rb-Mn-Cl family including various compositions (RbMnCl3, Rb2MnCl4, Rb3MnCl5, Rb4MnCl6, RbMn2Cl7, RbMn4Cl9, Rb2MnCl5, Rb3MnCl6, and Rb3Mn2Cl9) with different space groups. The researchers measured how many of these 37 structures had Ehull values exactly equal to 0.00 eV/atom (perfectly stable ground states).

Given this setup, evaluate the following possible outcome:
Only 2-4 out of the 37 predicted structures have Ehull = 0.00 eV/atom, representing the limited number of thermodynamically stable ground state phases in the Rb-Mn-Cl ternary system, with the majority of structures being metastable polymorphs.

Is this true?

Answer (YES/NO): NO